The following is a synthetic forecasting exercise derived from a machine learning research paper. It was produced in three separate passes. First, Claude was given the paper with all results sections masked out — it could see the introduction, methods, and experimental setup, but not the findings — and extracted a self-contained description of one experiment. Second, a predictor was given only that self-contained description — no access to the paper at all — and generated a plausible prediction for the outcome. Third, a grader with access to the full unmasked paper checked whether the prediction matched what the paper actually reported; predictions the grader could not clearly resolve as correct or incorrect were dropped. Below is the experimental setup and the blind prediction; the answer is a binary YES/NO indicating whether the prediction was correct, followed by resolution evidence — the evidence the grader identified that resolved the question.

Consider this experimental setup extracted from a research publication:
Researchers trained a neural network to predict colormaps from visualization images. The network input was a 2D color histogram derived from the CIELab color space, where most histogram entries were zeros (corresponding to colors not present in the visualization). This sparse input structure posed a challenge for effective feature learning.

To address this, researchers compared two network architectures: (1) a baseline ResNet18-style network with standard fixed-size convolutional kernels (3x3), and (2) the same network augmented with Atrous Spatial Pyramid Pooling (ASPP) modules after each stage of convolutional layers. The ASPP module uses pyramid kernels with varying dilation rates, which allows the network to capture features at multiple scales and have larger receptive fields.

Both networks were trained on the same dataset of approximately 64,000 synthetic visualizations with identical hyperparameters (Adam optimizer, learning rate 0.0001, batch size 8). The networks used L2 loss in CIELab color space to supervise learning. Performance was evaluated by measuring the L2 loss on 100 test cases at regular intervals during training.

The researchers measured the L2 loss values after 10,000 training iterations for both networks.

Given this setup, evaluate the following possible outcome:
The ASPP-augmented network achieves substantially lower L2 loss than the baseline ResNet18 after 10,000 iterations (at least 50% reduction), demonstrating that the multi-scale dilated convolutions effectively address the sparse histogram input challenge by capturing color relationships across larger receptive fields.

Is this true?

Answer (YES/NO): YES